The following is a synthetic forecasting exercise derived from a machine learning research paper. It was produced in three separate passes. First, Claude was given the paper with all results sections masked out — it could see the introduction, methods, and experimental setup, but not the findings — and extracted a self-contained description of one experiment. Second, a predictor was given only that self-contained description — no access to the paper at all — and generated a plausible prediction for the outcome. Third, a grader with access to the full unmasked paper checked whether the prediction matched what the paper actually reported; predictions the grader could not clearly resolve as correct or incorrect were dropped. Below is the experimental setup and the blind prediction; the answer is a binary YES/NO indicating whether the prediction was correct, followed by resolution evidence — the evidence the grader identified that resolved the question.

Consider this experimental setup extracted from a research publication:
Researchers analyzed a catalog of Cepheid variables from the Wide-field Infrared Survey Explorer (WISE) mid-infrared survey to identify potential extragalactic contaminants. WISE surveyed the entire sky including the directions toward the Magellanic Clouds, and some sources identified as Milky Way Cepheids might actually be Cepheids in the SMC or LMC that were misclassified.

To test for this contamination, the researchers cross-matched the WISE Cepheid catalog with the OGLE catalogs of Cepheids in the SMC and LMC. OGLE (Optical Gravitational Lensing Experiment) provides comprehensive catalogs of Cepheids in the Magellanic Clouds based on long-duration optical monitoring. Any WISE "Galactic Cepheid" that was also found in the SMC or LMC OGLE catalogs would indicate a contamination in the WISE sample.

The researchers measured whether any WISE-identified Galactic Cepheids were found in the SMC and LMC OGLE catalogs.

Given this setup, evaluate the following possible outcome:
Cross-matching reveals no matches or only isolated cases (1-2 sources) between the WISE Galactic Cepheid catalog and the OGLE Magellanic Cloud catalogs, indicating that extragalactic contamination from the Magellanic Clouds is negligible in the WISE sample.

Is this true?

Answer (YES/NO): NO